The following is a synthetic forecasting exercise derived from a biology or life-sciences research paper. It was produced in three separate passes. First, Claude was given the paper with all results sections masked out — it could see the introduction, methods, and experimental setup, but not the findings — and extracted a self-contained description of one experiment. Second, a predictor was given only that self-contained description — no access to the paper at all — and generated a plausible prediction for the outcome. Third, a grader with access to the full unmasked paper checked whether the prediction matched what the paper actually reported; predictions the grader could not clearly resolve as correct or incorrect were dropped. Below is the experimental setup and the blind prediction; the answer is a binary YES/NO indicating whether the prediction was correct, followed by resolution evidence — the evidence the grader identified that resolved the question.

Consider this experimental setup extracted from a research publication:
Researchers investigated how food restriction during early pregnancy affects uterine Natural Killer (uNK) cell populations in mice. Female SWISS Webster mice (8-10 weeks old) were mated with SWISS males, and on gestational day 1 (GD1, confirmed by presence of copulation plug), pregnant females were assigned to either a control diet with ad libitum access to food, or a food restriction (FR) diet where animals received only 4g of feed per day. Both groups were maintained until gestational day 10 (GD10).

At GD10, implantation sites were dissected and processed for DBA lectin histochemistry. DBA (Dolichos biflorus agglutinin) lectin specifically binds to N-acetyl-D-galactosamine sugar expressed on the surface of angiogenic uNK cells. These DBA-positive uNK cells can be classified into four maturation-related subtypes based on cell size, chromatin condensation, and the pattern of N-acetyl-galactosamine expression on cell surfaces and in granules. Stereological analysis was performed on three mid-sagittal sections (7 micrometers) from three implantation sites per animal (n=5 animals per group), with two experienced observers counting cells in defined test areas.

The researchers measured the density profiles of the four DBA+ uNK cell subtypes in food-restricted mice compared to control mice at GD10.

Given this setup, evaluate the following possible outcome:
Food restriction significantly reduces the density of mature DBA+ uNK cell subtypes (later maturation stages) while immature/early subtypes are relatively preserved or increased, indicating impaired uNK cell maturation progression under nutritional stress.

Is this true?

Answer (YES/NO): NO